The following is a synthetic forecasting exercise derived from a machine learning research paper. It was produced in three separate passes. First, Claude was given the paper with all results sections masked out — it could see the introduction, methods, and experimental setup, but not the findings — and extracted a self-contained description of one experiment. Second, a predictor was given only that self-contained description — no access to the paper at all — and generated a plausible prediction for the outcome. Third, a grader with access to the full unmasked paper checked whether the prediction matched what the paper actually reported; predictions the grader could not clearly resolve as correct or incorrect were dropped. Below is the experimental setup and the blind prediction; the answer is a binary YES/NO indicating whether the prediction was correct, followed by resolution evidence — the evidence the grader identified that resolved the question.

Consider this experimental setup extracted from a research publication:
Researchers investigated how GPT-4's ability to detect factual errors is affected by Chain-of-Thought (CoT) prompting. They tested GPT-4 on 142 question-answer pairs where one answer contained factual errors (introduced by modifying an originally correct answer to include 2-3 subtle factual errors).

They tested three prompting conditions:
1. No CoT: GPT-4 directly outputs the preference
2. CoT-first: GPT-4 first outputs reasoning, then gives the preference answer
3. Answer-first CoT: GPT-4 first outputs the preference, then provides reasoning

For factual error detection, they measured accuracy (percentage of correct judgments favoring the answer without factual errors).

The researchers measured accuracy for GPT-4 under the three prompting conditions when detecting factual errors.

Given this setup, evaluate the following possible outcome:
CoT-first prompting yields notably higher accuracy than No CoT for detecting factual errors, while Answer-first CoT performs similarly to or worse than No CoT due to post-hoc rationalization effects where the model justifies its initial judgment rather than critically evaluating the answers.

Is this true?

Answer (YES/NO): NO